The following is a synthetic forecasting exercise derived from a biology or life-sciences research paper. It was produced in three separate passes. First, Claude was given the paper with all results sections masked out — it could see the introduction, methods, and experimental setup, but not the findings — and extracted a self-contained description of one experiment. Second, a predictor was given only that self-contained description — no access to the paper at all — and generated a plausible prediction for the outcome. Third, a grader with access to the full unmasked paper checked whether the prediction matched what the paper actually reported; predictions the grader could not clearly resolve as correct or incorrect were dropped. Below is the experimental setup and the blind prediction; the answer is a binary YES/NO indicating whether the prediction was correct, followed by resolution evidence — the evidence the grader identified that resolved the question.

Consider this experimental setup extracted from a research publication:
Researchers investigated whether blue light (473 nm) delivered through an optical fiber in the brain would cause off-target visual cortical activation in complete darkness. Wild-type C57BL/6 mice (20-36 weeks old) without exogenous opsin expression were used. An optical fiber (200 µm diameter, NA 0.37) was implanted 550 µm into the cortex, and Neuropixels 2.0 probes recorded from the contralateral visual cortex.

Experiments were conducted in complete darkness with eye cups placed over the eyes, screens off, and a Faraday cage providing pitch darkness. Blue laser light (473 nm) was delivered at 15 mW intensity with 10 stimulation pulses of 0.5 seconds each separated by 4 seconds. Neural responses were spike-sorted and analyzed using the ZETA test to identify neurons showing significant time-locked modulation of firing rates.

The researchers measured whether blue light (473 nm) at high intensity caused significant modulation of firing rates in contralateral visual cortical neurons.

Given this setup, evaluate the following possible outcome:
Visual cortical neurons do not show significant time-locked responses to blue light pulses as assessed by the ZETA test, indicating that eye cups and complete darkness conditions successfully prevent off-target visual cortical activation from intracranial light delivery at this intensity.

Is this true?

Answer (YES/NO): NO